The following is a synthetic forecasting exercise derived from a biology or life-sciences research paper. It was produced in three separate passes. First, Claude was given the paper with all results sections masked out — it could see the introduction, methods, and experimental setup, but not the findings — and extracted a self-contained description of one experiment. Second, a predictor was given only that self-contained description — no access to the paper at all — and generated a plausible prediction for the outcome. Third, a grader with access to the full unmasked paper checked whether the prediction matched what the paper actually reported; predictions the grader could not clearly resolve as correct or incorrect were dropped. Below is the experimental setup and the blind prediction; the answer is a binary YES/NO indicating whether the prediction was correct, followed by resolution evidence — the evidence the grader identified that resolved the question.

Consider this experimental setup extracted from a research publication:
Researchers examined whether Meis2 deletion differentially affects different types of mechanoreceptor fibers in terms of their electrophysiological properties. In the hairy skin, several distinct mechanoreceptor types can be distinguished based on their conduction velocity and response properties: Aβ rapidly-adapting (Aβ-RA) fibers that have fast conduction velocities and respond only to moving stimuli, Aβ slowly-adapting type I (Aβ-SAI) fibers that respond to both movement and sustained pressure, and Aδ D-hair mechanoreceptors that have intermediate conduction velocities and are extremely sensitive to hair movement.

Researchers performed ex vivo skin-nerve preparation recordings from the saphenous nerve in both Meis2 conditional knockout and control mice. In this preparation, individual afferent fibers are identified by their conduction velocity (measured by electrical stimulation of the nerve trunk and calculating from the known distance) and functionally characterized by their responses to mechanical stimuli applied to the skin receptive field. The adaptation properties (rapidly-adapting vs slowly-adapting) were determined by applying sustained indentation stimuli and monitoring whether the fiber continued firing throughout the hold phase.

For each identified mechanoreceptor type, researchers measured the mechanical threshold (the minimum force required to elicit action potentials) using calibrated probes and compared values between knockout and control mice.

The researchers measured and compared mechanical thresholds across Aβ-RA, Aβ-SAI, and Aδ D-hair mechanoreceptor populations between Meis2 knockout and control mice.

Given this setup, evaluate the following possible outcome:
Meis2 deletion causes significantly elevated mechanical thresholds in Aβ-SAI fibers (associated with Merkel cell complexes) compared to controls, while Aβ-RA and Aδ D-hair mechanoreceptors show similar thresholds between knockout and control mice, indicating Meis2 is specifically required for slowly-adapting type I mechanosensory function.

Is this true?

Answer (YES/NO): NO